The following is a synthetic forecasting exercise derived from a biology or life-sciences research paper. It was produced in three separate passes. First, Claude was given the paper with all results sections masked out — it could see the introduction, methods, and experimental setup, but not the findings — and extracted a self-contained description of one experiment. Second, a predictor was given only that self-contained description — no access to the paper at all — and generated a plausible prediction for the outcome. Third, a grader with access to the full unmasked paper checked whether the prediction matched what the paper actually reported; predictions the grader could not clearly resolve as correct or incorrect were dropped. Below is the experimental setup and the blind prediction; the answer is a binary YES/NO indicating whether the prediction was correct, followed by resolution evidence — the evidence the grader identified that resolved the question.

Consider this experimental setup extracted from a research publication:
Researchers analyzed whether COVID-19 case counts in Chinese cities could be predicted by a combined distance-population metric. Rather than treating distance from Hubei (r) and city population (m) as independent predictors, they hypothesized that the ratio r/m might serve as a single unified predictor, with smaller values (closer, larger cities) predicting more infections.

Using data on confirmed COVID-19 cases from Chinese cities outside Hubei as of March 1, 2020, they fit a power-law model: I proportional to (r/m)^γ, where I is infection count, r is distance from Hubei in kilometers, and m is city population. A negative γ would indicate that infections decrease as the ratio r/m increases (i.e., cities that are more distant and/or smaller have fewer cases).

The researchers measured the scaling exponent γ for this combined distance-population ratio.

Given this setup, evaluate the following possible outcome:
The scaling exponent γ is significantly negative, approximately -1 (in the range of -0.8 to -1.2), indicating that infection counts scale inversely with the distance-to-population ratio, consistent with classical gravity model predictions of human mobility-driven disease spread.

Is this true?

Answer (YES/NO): YES